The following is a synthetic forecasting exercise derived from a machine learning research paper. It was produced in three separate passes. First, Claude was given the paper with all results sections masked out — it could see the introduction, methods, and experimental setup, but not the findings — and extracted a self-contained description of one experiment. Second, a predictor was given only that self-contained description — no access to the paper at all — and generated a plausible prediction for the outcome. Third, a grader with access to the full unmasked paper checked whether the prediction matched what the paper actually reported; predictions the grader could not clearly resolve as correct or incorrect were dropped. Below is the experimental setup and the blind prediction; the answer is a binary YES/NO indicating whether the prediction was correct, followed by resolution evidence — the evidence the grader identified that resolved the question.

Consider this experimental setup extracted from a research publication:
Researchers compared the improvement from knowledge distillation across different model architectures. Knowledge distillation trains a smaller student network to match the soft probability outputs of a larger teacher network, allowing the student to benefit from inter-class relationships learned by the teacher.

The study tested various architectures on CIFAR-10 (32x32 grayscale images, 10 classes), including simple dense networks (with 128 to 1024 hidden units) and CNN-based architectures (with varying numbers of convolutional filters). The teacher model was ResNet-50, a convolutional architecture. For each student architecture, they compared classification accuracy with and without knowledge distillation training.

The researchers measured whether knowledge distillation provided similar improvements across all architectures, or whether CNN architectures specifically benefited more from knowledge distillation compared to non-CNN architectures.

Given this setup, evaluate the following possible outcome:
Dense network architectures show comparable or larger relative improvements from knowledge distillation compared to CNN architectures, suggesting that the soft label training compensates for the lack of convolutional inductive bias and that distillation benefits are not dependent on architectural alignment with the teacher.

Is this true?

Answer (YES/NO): NO